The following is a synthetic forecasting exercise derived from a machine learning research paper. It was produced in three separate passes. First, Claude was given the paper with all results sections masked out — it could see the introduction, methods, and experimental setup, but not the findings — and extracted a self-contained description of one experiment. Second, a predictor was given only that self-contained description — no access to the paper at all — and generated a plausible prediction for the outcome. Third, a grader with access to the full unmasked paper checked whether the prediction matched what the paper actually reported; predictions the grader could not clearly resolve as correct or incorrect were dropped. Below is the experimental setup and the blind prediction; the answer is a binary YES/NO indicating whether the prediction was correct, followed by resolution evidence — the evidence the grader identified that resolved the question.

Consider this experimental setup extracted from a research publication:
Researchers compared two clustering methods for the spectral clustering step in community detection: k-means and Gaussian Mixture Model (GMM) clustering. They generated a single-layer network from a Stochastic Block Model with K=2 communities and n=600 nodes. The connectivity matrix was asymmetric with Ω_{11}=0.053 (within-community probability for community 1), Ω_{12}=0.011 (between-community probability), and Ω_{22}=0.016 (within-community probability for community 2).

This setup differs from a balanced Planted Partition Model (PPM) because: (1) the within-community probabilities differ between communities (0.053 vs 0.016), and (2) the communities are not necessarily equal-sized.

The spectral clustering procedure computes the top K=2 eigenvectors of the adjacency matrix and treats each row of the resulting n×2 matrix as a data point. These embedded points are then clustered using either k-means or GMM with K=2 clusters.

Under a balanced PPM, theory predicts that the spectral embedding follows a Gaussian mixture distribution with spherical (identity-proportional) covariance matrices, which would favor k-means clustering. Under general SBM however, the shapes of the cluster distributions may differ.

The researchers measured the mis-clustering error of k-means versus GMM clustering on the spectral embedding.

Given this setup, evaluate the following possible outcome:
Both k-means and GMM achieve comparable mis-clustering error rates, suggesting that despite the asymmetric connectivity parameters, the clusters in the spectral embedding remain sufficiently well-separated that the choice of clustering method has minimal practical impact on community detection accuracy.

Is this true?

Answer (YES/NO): NO